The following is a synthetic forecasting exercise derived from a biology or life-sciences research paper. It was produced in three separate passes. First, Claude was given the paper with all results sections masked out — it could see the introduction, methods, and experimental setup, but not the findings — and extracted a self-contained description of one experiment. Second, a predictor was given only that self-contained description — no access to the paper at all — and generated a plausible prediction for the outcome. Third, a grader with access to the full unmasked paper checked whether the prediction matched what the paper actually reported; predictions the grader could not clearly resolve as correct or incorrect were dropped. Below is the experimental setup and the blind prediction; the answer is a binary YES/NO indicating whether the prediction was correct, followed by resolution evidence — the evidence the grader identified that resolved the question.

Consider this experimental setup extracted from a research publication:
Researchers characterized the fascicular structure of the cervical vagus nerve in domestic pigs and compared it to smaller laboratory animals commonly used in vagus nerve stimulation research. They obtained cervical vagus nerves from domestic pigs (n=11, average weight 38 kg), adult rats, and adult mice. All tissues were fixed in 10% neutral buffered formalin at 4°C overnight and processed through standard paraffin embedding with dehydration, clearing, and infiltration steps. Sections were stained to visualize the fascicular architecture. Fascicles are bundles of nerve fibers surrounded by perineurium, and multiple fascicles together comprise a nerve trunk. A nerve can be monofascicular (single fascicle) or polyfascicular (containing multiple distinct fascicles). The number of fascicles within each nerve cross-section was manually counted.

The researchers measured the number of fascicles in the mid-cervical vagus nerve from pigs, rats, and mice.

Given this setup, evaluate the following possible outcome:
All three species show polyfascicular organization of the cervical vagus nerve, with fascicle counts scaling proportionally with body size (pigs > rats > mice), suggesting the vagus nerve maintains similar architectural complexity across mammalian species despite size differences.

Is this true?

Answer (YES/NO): NO